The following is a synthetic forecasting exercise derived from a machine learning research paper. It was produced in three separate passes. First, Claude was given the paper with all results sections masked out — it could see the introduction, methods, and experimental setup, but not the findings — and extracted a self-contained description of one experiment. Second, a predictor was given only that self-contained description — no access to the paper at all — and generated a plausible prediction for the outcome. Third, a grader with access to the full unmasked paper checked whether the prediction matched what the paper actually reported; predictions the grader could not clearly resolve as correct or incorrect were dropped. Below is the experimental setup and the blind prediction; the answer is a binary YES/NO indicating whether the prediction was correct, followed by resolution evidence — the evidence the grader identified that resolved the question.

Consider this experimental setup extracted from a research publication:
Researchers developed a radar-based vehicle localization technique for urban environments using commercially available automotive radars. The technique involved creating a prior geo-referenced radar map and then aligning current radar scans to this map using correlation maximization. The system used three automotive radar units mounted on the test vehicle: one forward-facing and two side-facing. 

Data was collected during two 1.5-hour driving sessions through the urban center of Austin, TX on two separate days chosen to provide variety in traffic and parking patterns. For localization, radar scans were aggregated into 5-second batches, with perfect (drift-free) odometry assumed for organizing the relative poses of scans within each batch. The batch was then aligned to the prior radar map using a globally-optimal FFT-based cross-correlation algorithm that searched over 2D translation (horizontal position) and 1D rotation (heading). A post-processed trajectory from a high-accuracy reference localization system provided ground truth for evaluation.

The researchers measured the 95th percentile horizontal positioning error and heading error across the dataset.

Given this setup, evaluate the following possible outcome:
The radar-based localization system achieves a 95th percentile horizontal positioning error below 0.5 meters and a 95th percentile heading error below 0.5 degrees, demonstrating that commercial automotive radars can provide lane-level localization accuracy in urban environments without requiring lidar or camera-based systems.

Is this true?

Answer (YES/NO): NO